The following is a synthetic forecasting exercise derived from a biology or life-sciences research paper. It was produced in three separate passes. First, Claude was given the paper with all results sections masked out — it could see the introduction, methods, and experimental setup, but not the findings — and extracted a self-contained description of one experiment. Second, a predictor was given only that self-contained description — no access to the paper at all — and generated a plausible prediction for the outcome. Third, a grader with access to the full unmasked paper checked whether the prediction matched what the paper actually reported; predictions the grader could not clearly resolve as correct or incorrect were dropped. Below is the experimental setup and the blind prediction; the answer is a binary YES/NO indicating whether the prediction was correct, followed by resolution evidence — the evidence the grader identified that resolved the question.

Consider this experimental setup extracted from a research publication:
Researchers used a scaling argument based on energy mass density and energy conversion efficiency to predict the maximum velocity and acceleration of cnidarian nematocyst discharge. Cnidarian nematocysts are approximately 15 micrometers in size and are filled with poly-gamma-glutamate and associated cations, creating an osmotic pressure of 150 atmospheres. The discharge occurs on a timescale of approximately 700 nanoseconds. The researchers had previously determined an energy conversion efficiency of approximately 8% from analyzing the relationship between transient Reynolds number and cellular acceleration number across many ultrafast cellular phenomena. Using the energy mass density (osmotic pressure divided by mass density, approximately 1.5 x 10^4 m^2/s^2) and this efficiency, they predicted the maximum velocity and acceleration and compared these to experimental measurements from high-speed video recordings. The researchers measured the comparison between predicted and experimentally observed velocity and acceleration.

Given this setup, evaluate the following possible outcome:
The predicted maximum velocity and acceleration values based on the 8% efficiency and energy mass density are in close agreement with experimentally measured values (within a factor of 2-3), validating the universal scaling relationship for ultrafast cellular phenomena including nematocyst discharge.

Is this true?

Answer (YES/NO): YES